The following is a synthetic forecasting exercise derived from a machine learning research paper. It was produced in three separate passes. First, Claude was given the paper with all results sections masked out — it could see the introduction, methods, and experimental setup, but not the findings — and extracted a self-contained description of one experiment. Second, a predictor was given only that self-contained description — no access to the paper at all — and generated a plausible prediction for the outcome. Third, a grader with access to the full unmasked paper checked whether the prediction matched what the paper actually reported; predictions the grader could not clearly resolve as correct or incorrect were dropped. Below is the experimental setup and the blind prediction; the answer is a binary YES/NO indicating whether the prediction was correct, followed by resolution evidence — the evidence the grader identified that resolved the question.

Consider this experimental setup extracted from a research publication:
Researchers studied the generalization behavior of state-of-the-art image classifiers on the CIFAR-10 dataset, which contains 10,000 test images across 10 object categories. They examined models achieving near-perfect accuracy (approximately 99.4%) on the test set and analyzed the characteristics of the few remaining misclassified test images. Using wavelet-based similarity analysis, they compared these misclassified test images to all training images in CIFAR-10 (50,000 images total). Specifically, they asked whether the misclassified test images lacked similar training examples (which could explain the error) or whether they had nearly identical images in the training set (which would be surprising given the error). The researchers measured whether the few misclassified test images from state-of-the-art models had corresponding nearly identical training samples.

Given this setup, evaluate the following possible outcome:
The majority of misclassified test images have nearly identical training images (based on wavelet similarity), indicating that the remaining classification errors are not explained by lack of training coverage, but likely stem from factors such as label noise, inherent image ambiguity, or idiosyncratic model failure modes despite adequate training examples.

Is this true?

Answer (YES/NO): NO